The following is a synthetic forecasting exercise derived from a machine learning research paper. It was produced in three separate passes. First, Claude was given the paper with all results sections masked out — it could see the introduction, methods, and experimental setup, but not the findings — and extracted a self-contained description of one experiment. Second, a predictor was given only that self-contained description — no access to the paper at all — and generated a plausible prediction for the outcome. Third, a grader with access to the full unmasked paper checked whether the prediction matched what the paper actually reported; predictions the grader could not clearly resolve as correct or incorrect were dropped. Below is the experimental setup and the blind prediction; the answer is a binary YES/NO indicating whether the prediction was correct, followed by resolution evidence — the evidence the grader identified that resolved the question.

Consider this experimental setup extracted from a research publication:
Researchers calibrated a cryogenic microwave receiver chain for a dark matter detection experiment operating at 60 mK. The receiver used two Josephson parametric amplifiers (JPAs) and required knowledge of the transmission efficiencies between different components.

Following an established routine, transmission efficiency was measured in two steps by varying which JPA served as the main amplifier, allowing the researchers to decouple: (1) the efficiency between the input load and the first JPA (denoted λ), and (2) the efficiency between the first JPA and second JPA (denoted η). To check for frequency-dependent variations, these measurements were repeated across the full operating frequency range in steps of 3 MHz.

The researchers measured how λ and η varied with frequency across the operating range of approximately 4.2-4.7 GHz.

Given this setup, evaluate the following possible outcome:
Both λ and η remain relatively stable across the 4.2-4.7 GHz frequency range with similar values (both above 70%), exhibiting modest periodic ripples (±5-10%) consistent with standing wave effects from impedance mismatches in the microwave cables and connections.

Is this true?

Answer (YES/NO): NO